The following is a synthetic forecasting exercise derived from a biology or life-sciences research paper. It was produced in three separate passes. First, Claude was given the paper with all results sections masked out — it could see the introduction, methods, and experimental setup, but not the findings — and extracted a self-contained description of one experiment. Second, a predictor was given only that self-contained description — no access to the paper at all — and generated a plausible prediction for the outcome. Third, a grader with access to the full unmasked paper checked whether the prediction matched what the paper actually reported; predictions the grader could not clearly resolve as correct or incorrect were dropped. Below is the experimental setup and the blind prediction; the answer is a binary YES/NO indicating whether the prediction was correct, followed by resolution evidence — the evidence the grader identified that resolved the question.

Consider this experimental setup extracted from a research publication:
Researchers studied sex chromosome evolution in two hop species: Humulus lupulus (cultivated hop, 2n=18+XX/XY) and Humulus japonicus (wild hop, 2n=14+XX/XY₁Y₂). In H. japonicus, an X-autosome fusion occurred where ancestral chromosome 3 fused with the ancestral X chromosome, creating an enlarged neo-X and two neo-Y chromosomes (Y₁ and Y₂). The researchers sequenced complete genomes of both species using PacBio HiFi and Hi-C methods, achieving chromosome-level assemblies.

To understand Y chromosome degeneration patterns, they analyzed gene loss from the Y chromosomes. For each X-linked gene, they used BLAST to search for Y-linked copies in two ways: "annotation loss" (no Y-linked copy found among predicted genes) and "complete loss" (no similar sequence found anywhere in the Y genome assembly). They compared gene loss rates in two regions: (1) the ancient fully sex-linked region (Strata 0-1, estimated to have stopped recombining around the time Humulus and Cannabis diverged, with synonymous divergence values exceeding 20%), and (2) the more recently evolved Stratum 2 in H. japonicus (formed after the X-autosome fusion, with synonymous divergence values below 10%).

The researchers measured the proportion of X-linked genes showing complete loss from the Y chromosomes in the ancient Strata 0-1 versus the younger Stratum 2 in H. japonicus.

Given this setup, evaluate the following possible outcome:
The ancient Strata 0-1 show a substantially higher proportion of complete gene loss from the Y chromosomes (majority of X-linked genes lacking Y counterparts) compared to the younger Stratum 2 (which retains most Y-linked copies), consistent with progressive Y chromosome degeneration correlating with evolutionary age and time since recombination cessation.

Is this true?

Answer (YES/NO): YES